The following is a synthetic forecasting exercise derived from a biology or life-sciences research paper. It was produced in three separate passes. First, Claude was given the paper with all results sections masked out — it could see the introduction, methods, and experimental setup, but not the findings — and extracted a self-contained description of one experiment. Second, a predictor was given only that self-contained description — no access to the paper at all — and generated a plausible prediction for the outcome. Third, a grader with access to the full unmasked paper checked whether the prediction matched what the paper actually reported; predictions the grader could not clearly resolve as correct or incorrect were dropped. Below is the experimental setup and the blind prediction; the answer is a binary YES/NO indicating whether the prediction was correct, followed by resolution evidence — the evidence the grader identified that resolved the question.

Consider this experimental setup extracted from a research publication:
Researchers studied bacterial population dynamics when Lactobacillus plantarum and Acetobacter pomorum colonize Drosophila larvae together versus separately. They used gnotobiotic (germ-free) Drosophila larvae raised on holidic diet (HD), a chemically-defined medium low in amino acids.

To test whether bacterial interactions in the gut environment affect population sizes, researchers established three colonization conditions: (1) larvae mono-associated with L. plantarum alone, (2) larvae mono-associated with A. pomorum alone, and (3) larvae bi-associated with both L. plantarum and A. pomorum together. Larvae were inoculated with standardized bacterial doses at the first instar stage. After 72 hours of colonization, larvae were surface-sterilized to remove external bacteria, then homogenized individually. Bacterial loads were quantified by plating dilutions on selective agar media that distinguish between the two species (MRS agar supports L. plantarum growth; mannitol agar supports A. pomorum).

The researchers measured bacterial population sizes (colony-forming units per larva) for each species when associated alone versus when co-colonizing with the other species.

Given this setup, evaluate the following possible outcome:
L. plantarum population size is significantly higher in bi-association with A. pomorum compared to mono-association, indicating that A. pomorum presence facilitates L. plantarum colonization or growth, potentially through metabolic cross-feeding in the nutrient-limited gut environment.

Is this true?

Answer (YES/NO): YES